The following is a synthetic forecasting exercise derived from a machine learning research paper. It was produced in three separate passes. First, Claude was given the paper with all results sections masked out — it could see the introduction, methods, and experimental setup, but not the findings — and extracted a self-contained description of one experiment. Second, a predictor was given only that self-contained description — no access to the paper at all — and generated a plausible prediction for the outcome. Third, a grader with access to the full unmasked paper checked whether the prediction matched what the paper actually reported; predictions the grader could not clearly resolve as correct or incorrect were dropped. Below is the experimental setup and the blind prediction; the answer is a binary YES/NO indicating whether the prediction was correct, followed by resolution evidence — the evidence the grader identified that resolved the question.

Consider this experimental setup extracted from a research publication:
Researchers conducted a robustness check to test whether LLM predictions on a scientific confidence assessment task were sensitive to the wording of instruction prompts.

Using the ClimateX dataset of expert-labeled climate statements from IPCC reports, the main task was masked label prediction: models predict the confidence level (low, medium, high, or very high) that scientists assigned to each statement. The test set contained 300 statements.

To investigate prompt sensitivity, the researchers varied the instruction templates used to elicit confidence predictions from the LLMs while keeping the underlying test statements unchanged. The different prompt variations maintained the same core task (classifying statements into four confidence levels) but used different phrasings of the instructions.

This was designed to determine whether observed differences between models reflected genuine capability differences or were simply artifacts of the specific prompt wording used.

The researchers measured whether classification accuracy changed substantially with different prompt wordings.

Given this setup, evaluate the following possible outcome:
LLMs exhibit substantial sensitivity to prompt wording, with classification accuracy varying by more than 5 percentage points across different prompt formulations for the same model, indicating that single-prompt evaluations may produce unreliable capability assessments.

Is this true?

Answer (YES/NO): NO